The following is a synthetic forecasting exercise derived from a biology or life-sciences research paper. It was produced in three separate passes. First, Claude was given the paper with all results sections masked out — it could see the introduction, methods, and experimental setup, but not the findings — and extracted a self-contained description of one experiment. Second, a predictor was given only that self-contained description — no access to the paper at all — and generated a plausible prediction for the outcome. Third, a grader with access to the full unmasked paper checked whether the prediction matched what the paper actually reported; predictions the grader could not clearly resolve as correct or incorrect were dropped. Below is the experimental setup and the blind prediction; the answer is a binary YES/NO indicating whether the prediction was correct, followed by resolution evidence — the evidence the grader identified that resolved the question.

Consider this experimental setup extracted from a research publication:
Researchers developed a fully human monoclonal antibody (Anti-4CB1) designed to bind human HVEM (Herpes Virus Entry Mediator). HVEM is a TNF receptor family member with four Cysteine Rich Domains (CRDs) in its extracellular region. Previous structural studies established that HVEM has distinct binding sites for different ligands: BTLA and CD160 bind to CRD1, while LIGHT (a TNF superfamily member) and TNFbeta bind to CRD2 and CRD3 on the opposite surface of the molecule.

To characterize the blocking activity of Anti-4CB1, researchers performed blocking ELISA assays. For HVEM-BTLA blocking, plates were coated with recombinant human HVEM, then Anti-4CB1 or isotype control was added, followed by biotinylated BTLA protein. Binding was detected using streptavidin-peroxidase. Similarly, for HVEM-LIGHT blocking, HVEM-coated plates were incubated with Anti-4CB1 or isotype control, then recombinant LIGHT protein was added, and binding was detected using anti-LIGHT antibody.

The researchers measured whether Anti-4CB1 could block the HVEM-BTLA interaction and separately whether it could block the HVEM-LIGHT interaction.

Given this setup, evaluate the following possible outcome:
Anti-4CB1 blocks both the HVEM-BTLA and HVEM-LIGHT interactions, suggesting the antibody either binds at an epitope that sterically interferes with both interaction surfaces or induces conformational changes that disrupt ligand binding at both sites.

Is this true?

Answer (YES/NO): NO